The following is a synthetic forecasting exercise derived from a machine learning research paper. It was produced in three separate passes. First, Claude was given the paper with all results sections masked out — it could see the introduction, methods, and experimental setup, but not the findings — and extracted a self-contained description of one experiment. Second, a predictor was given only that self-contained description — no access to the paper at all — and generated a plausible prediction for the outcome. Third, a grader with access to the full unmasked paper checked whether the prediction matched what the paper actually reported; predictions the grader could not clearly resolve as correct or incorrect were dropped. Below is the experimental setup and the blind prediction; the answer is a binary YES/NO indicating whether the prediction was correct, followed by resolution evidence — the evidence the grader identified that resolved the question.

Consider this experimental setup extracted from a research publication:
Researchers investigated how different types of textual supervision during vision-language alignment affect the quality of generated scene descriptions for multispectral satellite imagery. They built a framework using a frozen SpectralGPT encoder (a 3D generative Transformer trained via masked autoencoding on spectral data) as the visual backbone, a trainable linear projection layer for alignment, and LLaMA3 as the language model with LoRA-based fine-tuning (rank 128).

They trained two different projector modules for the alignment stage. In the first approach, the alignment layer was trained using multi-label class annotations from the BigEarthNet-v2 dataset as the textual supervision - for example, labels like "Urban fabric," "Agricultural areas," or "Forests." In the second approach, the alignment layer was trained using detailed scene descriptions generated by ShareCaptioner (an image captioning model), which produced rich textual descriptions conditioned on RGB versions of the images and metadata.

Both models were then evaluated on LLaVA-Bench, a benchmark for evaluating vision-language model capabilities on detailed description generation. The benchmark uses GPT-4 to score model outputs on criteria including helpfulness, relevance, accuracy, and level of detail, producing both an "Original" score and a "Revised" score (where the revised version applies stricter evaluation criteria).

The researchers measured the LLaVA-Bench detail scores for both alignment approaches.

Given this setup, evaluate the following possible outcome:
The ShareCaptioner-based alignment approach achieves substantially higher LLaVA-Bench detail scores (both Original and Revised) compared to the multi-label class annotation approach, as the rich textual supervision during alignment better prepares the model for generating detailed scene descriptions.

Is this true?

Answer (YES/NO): YES